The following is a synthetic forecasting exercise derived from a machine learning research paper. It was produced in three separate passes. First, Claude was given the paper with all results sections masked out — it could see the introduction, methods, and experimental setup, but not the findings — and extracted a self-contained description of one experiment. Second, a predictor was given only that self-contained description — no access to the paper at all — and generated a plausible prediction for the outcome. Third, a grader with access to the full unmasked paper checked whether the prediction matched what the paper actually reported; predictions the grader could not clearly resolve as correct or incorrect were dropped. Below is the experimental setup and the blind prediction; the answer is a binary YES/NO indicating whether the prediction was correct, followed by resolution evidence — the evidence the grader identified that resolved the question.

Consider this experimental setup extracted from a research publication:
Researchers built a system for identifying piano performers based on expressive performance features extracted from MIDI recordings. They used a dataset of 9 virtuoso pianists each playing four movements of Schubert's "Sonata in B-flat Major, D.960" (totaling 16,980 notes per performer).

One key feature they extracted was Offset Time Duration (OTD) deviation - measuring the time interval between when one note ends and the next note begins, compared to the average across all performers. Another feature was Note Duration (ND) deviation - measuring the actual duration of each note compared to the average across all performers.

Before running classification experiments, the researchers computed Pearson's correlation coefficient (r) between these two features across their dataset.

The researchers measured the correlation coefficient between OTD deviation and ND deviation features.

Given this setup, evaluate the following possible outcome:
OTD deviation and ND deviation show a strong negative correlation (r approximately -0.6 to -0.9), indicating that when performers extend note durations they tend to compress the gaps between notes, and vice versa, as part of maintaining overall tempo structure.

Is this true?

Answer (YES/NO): NO